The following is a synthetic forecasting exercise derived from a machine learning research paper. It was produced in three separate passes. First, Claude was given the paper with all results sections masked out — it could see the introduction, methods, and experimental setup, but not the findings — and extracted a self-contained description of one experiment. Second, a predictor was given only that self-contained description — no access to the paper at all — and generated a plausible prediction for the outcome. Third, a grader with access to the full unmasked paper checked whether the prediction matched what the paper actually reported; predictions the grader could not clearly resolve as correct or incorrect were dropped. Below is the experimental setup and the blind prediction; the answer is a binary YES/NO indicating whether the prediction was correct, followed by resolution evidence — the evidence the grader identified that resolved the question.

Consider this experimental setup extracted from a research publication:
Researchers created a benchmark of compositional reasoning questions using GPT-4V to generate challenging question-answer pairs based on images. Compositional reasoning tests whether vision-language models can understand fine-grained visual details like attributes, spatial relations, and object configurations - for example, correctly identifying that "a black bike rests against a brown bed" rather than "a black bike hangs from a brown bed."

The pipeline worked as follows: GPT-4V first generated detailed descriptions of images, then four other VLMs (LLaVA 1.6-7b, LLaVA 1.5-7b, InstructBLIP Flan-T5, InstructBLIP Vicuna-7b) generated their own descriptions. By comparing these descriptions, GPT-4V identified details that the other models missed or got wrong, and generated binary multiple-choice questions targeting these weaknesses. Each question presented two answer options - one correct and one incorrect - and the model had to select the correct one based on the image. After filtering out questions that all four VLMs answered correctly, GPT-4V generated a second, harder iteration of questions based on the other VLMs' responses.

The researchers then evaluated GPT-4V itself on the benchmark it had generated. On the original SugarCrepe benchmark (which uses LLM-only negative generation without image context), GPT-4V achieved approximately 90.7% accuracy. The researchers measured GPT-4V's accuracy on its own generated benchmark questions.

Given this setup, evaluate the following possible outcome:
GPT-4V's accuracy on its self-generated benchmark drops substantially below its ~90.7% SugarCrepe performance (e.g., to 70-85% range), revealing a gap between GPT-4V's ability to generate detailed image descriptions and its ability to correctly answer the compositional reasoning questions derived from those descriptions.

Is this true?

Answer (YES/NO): YES